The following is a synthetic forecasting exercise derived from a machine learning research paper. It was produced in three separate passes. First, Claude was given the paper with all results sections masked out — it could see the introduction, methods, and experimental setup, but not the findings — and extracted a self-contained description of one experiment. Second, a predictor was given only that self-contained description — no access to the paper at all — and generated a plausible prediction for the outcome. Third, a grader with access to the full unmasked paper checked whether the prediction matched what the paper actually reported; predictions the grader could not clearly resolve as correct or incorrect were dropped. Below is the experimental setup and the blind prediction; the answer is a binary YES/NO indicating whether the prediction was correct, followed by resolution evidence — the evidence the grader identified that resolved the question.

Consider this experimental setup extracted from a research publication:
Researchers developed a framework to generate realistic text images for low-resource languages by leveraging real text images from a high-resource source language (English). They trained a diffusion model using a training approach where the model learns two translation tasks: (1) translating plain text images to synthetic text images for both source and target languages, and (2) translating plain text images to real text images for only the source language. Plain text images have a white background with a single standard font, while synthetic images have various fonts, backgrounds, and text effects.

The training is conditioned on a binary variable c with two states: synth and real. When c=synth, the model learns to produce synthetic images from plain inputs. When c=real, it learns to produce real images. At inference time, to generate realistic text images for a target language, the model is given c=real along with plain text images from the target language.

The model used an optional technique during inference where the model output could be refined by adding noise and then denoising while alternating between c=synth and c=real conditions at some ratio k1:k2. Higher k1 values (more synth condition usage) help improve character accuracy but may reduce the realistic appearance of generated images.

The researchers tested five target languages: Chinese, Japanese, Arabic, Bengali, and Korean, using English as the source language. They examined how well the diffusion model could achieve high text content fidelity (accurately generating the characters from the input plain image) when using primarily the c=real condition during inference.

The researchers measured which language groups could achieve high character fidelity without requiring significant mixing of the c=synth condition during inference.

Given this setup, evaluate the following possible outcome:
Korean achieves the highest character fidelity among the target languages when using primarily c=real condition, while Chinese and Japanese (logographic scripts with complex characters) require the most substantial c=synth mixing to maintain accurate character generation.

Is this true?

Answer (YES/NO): NO